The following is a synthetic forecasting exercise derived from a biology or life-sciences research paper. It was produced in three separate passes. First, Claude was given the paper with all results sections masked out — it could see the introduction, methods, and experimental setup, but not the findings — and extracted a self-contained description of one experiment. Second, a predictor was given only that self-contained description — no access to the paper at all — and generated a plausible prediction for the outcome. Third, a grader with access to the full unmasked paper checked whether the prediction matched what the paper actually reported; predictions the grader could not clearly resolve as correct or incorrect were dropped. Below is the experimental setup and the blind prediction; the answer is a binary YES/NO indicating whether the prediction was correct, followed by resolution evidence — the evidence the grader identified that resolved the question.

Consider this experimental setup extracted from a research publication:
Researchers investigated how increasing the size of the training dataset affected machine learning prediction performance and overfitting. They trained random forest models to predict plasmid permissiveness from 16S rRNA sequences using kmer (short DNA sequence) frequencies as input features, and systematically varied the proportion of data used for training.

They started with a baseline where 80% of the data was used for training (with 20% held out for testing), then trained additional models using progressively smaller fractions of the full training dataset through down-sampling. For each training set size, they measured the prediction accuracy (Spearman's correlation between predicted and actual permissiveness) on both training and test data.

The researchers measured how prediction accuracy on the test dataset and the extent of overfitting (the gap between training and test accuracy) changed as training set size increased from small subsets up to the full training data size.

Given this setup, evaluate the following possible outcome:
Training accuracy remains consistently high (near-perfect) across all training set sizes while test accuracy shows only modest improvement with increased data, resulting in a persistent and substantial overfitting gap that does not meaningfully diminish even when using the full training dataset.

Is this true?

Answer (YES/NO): NO